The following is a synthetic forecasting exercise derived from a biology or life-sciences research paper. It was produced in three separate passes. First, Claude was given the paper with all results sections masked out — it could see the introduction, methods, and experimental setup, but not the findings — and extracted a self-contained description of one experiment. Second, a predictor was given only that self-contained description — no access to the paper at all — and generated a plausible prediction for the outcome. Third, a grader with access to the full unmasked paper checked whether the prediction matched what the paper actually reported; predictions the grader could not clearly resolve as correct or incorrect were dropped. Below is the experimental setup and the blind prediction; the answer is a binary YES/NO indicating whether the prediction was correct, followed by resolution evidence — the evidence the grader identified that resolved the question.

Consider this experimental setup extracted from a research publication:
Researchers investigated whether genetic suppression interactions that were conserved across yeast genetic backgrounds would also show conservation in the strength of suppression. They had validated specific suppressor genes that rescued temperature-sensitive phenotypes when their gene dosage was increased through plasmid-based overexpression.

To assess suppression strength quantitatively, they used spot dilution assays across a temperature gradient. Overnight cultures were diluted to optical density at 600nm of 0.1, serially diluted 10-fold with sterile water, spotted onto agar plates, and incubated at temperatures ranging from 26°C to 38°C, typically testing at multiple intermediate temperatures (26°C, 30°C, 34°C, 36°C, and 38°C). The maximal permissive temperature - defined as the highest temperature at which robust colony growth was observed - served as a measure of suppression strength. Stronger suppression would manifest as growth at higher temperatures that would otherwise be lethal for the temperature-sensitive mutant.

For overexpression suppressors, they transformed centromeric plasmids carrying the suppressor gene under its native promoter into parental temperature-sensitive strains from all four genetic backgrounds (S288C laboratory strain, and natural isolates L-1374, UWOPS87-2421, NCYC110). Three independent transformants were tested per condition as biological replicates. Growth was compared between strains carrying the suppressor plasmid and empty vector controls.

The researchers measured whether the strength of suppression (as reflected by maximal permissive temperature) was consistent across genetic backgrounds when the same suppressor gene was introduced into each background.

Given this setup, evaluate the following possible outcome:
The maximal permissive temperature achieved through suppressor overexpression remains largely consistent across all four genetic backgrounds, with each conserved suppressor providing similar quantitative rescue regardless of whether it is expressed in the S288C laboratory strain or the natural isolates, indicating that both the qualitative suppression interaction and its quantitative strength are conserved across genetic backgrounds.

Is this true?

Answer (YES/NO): NO